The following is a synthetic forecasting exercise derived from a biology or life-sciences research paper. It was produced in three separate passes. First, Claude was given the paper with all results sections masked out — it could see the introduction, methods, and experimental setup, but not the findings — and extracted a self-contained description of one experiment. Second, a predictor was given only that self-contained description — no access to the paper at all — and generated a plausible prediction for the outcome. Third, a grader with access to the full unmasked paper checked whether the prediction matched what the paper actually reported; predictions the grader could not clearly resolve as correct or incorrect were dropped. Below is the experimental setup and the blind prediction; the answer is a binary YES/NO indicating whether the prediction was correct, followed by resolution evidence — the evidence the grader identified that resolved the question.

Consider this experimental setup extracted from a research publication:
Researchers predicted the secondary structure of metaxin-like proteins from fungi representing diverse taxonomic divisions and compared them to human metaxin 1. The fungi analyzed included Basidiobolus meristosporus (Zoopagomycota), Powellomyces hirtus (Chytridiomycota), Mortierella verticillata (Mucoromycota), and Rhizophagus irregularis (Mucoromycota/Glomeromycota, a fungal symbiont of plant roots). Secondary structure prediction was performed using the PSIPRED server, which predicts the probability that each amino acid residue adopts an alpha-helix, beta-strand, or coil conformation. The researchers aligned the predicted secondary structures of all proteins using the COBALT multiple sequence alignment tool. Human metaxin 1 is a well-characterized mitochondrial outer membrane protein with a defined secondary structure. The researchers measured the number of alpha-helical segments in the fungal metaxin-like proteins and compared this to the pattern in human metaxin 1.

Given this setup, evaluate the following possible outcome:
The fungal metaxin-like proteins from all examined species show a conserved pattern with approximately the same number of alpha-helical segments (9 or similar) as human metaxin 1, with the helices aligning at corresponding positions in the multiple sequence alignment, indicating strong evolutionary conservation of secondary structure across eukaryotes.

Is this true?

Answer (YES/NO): YES